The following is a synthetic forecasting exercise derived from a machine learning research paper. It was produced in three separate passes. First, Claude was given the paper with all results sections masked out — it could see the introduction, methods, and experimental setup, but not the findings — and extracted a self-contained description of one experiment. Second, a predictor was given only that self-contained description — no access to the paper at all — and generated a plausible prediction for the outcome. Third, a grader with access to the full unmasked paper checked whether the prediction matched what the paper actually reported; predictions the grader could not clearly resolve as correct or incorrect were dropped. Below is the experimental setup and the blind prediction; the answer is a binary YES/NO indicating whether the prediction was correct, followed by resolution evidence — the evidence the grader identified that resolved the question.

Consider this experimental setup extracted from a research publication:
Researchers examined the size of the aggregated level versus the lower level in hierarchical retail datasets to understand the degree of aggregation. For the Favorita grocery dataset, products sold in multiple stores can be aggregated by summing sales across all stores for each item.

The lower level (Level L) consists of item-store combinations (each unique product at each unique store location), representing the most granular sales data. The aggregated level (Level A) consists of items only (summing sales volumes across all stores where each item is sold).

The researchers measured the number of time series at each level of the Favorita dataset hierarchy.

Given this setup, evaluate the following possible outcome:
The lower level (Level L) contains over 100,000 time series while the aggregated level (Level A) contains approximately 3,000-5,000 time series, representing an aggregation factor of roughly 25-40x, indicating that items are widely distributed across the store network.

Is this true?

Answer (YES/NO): NO